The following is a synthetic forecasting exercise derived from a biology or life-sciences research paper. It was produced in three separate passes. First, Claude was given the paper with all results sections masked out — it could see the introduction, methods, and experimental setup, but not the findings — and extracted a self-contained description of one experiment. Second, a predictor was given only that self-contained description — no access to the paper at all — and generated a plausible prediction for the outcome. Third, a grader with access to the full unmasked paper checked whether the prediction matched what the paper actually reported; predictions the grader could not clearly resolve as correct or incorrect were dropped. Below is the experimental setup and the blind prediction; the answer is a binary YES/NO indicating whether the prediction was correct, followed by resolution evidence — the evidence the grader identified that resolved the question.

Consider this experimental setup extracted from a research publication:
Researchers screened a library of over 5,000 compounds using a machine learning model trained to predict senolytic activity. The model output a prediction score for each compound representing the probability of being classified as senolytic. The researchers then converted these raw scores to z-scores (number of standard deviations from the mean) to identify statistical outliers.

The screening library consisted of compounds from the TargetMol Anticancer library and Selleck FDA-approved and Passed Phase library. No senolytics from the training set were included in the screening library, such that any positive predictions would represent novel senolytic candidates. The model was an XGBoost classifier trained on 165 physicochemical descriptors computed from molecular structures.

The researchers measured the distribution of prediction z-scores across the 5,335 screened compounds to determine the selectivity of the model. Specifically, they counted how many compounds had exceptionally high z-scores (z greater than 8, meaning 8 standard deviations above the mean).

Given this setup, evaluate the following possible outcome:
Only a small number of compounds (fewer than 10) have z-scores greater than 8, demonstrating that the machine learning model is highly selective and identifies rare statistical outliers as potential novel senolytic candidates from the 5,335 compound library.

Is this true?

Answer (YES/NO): NO